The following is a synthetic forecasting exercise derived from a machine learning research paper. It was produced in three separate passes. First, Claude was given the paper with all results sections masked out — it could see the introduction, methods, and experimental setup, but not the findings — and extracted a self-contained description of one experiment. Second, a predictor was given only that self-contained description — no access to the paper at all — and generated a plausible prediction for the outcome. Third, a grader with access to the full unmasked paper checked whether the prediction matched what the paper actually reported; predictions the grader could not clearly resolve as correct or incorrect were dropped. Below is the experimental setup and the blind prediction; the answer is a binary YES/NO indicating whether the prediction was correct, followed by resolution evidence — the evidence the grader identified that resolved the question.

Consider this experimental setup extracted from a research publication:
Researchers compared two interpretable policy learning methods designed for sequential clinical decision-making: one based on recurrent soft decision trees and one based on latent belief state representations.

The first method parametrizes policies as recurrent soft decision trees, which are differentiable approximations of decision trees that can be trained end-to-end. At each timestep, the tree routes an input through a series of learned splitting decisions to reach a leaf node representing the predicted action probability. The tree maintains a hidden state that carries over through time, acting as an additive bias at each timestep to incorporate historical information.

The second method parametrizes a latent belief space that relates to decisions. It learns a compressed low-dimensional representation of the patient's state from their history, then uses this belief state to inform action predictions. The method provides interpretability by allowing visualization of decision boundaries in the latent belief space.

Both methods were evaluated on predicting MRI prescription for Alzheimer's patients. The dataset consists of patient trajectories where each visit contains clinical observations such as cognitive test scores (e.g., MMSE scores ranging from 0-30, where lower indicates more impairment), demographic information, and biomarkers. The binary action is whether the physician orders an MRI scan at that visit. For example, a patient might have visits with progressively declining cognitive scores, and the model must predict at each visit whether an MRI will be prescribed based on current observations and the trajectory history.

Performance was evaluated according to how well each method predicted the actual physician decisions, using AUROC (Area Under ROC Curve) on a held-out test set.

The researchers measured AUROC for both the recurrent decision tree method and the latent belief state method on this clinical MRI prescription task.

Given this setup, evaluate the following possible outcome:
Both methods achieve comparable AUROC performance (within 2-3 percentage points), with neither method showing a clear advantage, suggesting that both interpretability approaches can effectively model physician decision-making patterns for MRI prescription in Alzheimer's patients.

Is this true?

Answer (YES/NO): NO